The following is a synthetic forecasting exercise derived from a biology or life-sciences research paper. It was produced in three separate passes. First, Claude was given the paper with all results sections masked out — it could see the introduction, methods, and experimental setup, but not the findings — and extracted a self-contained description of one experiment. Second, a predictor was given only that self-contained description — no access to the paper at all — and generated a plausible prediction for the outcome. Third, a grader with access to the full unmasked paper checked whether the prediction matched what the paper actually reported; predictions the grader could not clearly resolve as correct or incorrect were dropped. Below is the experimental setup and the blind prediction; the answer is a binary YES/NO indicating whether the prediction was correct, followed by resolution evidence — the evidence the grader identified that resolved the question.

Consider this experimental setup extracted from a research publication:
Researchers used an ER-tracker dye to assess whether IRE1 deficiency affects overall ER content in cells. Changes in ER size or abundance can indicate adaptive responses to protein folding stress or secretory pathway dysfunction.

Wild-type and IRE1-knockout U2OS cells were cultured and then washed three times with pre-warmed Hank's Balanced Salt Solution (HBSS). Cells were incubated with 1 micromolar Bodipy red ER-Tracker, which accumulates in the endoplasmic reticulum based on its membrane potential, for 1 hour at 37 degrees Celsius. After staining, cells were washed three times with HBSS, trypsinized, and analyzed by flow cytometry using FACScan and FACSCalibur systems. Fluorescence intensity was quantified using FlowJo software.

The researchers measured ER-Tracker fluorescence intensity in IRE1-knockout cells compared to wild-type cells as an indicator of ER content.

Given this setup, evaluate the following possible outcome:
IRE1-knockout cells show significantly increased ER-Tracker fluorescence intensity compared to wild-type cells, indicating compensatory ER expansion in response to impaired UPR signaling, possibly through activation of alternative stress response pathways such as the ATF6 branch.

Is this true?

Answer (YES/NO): NO